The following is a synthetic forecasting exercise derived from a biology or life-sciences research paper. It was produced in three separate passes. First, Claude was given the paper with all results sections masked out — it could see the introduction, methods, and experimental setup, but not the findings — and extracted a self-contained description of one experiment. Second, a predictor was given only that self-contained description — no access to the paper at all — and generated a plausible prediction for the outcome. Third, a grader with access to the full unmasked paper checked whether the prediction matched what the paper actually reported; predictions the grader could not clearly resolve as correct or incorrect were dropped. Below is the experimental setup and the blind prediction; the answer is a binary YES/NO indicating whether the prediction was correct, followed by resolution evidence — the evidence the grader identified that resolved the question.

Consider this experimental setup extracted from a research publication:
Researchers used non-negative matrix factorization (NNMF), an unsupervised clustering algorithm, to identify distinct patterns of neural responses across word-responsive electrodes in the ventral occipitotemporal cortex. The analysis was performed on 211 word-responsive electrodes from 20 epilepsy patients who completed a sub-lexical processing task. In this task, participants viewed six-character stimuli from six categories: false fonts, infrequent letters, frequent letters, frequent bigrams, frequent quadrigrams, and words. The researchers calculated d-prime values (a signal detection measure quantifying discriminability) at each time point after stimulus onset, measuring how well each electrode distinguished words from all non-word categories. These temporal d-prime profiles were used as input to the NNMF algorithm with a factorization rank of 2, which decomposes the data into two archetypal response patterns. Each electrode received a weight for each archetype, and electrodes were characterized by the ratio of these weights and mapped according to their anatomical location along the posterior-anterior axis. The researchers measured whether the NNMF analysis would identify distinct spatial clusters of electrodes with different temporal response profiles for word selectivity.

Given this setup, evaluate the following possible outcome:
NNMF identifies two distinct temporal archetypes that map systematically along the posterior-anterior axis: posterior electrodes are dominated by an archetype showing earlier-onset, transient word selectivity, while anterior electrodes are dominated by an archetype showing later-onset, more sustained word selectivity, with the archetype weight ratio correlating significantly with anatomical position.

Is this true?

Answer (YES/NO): NO